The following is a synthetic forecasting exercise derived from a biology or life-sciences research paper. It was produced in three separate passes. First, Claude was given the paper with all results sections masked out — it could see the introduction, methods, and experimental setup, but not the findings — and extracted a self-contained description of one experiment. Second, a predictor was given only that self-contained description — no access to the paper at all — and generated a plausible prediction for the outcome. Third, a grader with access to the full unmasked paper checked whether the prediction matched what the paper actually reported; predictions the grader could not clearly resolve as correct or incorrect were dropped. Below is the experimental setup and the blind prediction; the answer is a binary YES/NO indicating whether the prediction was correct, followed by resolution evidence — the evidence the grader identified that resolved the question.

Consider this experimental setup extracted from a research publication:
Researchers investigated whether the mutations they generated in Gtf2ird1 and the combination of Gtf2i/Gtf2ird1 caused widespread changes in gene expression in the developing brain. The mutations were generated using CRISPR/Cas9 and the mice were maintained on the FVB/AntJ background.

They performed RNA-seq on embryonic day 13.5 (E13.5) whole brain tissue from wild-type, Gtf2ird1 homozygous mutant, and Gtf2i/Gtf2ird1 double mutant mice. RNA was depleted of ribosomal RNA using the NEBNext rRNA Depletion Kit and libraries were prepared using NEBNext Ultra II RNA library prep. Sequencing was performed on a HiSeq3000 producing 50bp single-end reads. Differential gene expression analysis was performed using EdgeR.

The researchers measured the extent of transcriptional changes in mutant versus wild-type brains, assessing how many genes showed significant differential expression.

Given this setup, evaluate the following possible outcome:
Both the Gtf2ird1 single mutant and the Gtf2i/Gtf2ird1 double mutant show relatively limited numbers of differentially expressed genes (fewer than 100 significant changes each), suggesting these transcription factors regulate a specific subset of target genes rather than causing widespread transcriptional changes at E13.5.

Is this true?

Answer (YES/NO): YES